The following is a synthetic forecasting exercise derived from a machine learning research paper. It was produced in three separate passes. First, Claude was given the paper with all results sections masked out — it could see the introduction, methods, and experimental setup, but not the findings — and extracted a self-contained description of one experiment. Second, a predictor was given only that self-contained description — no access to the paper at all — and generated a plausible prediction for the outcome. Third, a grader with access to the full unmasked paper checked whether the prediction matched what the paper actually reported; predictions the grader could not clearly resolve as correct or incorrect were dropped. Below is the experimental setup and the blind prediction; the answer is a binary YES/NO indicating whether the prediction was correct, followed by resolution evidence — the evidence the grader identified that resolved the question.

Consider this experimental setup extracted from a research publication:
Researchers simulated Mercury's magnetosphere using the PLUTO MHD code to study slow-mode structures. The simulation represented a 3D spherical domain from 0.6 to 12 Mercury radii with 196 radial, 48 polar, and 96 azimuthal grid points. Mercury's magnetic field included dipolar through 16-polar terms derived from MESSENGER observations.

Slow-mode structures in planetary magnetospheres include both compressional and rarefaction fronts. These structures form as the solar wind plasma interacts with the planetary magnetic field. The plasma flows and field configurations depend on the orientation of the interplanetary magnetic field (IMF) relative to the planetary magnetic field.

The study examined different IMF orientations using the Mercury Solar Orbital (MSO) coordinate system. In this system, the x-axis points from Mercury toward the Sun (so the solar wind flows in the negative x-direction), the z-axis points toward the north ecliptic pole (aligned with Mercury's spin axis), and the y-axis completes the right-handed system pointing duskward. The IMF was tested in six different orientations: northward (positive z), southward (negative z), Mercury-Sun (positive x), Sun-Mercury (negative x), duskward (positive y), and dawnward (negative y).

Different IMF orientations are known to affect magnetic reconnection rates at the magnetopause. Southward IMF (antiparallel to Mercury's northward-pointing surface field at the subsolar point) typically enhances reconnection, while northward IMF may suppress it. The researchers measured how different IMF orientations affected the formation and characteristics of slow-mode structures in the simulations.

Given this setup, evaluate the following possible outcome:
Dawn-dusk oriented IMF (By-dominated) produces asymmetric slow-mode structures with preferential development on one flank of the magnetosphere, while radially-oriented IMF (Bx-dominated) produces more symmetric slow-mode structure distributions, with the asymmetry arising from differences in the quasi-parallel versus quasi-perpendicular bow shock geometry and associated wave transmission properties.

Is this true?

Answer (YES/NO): NO